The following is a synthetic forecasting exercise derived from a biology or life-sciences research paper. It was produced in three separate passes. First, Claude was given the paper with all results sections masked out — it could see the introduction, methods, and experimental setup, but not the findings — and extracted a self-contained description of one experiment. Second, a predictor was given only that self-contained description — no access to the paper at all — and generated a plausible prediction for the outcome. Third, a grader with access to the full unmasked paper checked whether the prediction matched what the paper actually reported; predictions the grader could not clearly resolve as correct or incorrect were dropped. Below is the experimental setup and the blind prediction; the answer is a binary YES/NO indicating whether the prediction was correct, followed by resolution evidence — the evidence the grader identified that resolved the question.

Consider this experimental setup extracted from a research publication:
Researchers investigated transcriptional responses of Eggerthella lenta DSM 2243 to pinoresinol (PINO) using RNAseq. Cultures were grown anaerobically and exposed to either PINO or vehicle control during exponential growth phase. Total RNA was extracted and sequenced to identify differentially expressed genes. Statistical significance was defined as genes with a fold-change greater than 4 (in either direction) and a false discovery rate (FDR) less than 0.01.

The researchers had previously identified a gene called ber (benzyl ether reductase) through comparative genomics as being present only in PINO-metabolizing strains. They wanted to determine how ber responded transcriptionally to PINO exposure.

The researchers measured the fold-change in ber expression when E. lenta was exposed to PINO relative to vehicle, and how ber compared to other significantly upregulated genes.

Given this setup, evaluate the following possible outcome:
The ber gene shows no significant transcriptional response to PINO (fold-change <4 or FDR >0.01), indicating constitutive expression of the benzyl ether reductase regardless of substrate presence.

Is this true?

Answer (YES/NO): NO